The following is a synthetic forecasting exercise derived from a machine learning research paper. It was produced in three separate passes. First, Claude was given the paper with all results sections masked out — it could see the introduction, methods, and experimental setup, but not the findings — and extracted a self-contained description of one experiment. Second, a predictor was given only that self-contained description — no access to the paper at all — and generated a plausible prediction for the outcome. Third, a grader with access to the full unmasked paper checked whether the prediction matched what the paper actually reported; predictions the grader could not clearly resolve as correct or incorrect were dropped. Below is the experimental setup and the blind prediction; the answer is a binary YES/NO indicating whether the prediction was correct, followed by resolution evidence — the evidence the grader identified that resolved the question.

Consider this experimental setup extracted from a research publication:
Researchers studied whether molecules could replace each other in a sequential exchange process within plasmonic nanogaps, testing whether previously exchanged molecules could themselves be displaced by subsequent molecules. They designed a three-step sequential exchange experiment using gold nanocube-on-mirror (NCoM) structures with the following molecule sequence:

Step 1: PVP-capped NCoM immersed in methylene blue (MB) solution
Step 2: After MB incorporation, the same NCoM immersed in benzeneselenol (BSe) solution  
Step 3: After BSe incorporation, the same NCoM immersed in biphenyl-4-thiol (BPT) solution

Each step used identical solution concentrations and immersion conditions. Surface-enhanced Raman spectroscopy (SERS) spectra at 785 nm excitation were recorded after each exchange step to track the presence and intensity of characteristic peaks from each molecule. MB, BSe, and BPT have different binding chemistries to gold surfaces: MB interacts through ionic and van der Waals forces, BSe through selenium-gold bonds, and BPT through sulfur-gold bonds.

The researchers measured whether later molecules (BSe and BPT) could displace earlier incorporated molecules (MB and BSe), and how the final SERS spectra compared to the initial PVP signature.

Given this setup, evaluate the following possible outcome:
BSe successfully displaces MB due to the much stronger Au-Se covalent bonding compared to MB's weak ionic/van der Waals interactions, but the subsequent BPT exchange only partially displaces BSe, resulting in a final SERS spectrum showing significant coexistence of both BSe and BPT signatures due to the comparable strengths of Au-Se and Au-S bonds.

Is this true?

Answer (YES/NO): NO